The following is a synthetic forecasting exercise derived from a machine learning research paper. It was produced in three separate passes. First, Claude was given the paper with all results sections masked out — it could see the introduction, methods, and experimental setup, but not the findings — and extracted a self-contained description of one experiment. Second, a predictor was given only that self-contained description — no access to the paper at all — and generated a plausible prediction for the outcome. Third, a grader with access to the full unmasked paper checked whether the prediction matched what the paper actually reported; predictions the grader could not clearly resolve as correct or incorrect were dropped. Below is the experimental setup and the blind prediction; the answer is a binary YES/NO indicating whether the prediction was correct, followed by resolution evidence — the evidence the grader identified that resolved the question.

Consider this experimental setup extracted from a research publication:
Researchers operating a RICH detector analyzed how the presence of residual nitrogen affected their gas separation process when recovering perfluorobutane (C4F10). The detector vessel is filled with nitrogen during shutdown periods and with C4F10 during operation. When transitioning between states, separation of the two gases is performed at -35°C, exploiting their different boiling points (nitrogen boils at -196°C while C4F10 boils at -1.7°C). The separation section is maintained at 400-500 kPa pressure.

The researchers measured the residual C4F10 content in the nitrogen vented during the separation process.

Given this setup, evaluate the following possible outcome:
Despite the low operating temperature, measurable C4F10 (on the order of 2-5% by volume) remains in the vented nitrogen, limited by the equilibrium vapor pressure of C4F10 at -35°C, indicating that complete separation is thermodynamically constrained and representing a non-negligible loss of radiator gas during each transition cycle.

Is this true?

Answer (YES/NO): YES